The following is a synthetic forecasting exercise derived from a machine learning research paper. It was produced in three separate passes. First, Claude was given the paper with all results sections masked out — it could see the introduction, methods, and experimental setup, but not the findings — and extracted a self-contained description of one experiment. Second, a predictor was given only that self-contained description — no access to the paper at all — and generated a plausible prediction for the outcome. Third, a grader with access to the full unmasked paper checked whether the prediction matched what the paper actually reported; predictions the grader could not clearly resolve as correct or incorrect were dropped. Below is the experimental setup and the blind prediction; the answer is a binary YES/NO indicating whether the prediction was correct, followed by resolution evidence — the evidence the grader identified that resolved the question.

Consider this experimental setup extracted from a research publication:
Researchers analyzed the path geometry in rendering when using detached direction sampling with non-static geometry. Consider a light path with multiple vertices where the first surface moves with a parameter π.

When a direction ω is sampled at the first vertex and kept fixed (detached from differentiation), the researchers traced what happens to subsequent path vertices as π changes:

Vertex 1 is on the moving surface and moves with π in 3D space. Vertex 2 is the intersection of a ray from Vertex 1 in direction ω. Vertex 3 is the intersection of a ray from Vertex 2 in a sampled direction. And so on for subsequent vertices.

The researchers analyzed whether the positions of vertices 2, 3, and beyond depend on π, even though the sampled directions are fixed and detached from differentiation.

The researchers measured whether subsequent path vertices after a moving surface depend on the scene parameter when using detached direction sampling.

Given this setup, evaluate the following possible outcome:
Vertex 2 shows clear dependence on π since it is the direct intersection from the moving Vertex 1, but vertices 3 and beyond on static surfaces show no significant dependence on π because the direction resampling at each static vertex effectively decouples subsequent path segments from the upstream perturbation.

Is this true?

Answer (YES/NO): NO